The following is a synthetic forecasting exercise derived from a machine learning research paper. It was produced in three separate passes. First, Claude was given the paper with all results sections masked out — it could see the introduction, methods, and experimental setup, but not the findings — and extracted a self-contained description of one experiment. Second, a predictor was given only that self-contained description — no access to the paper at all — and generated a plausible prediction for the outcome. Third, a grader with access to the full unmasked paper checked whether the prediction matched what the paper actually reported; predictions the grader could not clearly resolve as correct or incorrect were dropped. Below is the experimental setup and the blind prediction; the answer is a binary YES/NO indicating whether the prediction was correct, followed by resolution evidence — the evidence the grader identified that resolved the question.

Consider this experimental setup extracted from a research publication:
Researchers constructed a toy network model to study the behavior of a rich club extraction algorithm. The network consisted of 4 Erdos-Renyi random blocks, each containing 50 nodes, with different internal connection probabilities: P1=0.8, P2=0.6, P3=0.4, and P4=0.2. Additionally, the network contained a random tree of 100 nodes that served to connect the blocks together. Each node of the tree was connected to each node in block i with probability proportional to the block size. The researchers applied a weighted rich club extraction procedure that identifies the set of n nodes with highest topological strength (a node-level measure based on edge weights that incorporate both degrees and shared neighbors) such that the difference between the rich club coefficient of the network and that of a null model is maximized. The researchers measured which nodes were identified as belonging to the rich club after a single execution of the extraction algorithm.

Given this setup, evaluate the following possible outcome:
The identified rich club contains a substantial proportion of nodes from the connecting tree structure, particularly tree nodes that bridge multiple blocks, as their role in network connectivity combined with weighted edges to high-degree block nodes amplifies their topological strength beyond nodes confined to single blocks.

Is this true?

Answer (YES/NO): NO